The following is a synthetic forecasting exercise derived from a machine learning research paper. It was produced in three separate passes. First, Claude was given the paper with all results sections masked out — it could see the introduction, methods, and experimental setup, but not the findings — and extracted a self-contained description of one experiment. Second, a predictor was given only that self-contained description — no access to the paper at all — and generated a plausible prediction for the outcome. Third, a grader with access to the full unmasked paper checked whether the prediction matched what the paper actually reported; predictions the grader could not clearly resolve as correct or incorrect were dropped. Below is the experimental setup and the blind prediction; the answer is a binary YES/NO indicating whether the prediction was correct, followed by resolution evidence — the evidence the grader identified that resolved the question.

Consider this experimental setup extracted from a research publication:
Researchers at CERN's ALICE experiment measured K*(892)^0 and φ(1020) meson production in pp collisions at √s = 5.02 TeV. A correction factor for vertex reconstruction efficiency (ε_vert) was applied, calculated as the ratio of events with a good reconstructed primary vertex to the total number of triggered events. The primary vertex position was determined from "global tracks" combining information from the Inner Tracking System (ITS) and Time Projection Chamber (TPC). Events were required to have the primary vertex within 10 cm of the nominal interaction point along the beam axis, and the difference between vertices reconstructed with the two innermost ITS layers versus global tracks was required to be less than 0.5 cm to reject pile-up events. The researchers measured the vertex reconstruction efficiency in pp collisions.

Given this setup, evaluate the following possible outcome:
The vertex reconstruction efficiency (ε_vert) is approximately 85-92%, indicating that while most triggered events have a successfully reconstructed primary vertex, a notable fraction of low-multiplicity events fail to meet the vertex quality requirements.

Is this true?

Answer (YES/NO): NO